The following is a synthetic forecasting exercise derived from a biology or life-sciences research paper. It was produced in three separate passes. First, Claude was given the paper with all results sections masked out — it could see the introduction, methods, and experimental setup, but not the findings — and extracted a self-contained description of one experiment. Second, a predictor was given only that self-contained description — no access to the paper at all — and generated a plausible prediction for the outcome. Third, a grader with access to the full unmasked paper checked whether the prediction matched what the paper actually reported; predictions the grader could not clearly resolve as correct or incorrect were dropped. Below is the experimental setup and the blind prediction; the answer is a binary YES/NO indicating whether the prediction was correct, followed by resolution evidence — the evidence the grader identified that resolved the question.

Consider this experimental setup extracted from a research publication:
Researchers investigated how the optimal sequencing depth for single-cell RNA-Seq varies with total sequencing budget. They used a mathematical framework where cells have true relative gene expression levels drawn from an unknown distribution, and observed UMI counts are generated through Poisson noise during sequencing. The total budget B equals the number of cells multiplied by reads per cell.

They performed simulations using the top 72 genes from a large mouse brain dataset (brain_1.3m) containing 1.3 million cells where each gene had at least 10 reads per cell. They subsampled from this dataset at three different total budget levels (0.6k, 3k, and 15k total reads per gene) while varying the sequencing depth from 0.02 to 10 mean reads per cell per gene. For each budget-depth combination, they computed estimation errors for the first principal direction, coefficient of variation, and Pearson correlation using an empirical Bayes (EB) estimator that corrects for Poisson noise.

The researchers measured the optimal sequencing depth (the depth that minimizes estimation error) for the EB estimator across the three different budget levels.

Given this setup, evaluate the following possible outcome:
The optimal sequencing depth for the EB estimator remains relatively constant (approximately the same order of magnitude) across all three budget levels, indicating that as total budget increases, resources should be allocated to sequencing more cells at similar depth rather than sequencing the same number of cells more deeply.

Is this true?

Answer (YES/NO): YES